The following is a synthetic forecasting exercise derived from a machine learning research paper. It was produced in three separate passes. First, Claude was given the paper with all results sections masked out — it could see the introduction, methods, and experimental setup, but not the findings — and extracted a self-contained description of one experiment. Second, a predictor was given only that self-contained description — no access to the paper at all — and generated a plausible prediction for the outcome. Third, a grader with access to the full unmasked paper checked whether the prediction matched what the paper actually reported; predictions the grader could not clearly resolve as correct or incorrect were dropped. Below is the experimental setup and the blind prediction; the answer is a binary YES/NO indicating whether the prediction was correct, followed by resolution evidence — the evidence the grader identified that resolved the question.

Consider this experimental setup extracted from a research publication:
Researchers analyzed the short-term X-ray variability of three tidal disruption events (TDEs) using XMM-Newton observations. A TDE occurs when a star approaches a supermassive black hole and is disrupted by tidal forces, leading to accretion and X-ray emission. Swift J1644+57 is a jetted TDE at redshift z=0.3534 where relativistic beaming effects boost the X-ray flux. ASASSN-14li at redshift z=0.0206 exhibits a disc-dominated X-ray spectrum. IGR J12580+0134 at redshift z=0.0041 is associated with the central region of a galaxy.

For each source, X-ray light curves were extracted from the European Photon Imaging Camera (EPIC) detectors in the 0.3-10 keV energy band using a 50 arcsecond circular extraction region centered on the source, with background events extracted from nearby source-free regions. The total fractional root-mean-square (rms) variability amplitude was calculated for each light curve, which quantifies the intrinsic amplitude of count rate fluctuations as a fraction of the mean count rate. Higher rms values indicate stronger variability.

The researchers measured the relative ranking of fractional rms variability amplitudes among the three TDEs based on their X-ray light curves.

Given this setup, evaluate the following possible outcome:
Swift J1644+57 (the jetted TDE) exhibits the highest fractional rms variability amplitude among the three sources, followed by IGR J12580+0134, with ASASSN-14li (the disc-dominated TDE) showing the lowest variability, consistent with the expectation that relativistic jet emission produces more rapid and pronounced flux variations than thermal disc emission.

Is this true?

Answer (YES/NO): NO